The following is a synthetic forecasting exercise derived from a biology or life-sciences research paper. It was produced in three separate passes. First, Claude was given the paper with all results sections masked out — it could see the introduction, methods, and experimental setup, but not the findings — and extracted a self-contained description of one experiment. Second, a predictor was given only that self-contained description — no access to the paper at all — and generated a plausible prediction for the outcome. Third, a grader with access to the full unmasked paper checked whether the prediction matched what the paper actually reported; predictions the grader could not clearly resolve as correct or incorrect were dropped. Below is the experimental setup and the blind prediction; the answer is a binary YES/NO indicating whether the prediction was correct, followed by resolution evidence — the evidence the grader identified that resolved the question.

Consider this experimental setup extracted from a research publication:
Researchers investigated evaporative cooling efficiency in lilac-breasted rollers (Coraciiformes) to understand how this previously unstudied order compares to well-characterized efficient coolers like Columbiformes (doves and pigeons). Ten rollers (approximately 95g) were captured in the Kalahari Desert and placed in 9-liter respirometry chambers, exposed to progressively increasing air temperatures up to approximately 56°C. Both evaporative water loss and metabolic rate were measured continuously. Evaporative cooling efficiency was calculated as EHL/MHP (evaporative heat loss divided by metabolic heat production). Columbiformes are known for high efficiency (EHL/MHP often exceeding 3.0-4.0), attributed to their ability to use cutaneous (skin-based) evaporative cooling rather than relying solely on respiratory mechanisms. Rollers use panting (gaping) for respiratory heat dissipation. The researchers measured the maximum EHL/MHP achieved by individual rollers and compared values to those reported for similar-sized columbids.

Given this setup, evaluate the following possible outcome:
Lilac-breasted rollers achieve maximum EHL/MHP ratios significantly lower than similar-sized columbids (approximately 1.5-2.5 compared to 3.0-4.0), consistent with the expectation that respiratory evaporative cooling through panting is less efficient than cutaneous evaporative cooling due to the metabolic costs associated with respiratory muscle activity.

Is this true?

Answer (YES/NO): NO